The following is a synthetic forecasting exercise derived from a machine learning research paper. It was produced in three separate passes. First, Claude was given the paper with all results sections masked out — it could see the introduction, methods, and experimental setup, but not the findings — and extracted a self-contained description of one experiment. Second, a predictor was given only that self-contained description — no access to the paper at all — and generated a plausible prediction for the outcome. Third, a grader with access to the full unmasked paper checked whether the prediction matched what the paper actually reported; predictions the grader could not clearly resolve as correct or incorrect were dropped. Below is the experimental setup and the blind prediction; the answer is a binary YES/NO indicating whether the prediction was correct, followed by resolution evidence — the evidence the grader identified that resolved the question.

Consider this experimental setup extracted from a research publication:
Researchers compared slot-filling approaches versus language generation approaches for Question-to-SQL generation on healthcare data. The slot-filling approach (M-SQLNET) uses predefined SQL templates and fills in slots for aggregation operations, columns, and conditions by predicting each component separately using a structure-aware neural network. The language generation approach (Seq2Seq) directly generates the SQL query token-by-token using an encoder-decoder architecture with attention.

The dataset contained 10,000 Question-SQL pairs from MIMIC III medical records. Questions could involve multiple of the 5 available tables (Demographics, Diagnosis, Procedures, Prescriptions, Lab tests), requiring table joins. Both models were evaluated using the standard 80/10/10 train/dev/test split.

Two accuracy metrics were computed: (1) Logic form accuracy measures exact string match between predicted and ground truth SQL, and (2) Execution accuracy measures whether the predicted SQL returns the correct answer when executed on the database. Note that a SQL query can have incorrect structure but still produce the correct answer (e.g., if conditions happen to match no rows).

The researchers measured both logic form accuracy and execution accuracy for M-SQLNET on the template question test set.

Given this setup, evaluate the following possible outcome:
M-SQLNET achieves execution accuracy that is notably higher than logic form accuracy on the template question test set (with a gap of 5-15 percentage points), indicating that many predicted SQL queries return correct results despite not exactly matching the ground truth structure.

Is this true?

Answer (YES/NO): NO